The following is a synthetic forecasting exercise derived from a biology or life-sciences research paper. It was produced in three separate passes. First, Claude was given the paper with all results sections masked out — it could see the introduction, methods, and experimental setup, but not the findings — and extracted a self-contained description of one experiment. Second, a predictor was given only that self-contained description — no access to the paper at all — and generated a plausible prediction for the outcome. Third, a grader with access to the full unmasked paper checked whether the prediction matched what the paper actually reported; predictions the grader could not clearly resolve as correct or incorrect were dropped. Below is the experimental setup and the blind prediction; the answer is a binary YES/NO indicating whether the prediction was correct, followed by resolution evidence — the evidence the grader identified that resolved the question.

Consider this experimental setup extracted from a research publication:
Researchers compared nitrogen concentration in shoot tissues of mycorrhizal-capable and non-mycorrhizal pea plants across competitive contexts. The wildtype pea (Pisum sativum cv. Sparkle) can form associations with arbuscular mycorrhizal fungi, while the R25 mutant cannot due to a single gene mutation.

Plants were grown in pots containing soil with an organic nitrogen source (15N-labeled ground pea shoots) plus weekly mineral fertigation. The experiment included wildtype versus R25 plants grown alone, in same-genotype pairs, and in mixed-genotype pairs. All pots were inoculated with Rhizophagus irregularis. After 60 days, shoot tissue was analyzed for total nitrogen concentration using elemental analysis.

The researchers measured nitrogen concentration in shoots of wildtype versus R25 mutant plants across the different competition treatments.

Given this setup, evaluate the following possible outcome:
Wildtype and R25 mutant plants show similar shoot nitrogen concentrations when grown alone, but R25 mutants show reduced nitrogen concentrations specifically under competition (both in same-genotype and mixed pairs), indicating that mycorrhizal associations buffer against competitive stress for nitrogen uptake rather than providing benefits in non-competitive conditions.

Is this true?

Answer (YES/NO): NO